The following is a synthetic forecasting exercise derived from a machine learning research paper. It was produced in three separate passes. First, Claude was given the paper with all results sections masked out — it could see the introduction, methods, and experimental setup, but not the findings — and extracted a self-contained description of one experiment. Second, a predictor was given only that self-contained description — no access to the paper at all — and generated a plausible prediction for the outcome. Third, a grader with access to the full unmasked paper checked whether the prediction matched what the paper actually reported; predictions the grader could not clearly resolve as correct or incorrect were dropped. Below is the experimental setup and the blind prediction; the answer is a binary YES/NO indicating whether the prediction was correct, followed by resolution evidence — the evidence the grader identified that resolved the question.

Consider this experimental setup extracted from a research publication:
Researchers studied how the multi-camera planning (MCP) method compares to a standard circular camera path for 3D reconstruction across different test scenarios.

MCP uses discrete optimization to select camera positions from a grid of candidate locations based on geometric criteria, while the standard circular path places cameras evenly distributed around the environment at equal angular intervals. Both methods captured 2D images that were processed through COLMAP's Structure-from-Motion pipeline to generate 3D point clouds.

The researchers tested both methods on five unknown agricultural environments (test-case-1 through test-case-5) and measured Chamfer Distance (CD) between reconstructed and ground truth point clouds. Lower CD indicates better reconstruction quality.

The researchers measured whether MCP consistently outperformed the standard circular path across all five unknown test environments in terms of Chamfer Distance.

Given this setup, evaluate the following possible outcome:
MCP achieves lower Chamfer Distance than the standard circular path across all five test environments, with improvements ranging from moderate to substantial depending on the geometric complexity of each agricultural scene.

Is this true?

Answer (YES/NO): NO